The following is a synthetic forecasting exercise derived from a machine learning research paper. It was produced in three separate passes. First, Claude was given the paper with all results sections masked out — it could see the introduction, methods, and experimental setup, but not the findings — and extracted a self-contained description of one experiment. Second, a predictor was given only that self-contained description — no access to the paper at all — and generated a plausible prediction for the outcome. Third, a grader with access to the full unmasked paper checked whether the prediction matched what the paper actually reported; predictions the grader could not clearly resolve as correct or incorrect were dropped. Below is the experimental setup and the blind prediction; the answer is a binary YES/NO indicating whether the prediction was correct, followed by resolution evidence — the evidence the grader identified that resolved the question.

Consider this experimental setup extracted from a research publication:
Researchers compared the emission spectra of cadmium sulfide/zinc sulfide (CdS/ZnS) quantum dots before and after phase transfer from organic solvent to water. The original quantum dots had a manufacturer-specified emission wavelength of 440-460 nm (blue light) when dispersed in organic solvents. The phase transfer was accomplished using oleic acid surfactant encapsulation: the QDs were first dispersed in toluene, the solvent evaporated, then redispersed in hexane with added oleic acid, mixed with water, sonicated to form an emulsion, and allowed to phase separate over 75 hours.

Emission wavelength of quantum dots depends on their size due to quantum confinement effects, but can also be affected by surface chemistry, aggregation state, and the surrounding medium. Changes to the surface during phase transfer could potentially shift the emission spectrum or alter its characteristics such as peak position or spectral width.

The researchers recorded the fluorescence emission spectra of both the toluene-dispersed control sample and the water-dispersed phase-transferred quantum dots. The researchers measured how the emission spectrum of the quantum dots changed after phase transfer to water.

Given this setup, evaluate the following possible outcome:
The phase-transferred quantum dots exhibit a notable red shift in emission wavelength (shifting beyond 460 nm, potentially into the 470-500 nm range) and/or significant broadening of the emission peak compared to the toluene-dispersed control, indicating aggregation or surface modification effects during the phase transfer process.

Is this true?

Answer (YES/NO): NO